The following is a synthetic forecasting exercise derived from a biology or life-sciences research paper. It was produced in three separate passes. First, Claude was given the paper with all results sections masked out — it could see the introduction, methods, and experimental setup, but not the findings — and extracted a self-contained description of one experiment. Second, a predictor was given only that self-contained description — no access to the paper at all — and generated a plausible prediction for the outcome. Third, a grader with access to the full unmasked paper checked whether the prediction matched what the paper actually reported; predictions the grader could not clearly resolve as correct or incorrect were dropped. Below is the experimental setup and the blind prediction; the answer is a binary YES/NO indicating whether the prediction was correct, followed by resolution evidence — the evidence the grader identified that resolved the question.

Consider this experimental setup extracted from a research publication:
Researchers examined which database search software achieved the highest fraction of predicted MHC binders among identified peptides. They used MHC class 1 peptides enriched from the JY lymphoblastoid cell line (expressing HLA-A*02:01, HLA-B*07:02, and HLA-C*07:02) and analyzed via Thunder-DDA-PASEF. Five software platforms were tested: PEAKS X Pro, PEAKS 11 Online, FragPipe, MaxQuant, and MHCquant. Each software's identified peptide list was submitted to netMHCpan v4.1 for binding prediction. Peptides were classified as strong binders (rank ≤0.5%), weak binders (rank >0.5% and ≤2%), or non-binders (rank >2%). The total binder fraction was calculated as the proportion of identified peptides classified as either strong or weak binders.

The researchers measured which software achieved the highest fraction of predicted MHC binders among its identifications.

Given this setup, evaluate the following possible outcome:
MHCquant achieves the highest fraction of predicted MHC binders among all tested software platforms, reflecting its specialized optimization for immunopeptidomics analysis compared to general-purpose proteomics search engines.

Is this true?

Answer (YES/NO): YES